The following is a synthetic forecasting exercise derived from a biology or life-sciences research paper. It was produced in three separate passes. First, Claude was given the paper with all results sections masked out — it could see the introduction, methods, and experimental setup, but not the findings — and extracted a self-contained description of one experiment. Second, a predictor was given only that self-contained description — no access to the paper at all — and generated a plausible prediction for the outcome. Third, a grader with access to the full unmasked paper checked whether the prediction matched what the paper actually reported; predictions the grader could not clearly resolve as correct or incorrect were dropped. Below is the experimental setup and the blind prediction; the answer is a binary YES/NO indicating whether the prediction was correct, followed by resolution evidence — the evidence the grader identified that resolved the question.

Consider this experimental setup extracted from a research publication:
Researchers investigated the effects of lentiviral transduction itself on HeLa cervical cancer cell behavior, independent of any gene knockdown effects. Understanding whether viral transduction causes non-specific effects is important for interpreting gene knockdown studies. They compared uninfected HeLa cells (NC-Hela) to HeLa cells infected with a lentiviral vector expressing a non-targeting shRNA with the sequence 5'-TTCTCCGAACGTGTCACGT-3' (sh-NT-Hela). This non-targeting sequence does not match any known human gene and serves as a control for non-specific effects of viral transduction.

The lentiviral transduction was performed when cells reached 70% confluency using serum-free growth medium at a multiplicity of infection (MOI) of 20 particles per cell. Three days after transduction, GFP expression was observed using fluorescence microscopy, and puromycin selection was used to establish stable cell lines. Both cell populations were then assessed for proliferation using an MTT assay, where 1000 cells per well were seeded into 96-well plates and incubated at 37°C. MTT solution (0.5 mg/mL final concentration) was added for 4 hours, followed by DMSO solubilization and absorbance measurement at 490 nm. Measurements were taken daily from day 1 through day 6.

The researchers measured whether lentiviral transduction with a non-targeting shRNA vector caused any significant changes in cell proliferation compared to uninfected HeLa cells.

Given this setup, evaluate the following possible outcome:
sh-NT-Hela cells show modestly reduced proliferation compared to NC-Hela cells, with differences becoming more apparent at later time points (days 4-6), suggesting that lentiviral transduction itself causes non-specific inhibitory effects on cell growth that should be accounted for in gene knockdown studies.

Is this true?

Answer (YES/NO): NO